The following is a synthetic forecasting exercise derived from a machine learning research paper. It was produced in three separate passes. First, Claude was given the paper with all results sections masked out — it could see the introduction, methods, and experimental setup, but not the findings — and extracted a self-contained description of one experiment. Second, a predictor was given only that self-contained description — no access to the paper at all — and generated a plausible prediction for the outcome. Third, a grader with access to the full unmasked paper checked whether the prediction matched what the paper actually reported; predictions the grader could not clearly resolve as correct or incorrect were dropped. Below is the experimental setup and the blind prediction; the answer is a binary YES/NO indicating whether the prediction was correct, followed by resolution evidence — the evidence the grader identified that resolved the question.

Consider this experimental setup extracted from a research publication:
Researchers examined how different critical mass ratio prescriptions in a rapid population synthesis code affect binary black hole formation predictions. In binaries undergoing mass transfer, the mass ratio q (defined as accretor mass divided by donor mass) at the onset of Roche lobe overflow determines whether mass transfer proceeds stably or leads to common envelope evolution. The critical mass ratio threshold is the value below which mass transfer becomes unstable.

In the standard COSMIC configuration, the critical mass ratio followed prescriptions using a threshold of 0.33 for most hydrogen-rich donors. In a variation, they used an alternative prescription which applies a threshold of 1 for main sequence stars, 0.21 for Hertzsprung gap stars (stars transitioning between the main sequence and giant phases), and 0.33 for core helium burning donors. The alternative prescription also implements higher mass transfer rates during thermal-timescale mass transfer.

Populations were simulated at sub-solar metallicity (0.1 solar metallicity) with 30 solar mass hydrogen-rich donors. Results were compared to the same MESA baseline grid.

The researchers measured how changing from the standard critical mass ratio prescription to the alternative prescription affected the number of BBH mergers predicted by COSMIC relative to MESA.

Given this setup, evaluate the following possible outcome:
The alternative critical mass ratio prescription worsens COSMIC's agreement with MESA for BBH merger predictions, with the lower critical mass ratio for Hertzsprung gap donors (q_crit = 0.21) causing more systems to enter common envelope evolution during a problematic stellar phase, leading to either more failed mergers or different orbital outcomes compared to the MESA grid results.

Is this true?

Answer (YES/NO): NO